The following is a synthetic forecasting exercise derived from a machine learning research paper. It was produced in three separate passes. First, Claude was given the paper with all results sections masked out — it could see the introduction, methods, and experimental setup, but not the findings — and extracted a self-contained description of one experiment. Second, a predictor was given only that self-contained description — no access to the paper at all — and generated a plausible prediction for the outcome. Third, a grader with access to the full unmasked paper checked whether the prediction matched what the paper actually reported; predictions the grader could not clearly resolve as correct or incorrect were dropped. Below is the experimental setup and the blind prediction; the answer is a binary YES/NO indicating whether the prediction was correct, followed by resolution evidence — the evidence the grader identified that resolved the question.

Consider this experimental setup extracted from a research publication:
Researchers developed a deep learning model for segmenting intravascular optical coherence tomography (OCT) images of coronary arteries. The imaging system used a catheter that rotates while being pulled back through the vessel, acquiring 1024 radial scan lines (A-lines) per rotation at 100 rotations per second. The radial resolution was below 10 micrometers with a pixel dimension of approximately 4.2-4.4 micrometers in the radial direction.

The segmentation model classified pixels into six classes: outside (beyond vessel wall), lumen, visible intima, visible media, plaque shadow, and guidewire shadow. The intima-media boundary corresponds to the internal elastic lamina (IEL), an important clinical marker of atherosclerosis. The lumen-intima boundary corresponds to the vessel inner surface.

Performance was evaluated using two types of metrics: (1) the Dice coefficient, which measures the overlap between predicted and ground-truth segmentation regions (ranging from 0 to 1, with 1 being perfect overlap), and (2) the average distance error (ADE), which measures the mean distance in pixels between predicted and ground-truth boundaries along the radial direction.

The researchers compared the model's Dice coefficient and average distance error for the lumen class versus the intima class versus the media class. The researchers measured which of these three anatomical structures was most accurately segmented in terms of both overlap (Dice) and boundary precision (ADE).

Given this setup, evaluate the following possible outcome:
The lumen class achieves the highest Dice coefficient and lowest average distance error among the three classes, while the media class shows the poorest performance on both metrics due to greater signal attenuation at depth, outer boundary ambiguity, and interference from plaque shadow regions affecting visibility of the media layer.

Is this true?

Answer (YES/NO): YES